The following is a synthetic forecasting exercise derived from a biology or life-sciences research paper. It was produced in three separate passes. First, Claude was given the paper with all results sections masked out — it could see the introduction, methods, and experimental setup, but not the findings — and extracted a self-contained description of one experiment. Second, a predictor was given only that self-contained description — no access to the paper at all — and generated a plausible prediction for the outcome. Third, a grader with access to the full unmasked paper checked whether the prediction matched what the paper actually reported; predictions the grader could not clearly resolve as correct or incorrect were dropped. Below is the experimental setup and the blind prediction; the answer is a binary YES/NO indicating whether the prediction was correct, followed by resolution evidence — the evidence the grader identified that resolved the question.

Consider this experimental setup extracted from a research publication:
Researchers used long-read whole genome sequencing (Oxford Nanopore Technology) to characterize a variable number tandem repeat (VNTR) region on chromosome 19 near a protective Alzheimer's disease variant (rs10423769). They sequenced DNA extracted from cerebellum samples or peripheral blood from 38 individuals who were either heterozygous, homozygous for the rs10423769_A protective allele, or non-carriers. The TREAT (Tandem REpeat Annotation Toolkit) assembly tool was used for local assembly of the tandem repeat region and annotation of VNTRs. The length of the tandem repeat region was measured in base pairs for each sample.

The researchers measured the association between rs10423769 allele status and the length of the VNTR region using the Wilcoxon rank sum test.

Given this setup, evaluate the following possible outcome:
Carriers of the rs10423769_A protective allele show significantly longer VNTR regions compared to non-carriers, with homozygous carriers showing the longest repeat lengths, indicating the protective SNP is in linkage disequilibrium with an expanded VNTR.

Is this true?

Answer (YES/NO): NO